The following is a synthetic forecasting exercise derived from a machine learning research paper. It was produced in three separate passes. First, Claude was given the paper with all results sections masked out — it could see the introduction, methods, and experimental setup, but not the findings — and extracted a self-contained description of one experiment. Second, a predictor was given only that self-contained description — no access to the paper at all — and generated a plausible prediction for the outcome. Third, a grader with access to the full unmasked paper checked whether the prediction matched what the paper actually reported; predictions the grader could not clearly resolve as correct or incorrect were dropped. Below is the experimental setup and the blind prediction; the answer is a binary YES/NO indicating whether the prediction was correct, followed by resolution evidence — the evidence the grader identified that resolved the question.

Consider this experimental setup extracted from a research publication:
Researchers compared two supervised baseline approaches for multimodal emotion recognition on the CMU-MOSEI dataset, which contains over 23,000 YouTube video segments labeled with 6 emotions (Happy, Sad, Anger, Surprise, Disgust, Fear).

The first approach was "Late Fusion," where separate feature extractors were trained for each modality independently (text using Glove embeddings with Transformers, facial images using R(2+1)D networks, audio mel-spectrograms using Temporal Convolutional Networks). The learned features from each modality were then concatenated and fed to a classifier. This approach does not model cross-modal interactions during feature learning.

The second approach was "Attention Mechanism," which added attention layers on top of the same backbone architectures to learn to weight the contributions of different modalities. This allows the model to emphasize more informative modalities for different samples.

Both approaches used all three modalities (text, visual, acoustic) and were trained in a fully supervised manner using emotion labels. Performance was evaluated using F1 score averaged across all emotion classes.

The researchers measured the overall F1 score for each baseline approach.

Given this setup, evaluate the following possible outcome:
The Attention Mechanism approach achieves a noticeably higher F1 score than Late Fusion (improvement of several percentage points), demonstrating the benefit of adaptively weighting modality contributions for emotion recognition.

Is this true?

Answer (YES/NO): YES